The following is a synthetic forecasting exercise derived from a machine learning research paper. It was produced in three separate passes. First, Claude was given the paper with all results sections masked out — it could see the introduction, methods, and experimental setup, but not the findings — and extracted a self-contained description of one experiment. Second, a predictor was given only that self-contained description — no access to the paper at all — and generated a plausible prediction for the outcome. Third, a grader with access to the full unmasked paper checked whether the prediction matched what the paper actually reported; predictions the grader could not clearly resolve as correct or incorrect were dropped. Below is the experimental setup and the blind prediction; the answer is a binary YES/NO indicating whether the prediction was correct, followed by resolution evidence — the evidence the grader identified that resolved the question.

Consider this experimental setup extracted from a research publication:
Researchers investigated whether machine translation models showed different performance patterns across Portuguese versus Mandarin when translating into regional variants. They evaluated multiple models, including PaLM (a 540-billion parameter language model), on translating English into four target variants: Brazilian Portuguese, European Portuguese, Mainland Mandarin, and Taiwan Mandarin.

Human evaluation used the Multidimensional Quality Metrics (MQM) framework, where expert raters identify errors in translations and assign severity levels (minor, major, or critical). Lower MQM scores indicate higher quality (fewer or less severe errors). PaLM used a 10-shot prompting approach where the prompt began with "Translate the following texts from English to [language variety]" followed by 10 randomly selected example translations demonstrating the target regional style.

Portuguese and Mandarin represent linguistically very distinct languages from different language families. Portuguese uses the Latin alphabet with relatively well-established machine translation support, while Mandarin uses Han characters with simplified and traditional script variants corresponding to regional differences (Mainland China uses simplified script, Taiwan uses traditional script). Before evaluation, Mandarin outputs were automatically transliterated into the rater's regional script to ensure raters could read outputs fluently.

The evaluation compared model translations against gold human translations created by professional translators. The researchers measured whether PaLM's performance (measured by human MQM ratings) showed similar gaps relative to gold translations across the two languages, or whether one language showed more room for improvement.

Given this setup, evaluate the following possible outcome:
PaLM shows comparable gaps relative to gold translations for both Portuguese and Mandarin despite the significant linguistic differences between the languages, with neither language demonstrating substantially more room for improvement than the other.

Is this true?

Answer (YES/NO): NO